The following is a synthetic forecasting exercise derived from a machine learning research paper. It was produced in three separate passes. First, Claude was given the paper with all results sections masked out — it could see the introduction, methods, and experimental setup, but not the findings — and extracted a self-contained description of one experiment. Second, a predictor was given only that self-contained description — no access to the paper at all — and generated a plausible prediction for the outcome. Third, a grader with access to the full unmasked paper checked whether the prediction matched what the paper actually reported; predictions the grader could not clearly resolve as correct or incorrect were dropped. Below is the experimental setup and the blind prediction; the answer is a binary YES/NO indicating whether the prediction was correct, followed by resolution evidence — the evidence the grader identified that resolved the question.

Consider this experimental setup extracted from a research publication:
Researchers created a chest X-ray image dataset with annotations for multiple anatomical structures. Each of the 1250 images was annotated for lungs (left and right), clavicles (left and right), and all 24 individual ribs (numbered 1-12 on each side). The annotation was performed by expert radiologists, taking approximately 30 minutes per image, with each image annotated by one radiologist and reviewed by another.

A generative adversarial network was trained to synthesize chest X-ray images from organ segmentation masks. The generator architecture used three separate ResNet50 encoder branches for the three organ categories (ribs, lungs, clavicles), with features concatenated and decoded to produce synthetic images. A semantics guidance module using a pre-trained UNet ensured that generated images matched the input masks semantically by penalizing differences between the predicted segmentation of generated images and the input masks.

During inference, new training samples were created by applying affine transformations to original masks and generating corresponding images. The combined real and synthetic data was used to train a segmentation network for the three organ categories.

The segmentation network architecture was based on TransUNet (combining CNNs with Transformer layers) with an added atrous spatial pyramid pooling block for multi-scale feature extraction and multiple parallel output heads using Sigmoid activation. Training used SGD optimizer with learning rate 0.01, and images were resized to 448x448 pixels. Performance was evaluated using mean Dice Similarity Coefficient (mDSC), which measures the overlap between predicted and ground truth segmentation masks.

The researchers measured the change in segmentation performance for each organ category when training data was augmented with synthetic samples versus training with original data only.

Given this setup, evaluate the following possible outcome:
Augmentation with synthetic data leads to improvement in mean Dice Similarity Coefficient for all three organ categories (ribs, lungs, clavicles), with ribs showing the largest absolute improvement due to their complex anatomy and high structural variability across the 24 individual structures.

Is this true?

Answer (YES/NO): NO